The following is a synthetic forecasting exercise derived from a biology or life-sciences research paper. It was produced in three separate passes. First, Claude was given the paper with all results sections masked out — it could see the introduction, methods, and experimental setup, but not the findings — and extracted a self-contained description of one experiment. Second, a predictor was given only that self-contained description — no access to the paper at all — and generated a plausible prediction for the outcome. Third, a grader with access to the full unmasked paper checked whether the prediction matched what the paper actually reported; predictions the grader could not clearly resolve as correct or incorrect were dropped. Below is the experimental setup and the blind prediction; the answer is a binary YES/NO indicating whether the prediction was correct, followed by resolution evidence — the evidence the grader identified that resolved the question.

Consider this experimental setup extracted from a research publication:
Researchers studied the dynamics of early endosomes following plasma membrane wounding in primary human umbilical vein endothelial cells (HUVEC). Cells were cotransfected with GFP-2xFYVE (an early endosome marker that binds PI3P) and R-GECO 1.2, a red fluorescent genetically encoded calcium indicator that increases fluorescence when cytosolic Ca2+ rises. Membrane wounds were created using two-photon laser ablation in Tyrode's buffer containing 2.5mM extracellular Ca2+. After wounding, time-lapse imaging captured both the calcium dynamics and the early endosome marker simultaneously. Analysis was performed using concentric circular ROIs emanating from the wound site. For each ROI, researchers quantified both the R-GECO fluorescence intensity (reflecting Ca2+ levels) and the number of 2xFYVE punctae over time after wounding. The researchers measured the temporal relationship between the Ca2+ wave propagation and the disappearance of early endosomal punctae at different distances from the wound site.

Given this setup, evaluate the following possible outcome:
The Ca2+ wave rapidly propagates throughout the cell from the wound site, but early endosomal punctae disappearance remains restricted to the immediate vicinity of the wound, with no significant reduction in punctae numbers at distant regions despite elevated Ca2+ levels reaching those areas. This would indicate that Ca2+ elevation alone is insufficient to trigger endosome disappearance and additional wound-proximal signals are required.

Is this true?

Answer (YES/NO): NO